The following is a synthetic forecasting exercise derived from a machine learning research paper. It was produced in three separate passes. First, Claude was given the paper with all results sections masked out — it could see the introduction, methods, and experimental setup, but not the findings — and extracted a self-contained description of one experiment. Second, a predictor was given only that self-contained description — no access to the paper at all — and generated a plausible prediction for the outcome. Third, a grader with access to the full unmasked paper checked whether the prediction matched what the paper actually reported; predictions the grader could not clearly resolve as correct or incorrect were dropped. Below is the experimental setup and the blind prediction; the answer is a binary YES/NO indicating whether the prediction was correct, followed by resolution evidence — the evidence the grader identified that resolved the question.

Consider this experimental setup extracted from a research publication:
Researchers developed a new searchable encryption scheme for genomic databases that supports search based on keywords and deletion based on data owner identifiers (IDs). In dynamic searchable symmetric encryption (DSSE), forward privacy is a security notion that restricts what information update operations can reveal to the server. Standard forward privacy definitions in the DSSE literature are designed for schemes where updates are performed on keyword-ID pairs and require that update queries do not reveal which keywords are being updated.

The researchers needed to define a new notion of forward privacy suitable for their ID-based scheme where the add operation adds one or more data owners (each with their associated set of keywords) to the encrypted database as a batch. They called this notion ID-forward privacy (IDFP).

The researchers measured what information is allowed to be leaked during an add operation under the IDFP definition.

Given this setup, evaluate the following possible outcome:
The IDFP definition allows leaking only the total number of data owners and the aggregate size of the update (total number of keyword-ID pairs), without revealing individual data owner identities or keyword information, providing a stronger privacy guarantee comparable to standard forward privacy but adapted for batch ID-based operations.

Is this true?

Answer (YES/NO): NO